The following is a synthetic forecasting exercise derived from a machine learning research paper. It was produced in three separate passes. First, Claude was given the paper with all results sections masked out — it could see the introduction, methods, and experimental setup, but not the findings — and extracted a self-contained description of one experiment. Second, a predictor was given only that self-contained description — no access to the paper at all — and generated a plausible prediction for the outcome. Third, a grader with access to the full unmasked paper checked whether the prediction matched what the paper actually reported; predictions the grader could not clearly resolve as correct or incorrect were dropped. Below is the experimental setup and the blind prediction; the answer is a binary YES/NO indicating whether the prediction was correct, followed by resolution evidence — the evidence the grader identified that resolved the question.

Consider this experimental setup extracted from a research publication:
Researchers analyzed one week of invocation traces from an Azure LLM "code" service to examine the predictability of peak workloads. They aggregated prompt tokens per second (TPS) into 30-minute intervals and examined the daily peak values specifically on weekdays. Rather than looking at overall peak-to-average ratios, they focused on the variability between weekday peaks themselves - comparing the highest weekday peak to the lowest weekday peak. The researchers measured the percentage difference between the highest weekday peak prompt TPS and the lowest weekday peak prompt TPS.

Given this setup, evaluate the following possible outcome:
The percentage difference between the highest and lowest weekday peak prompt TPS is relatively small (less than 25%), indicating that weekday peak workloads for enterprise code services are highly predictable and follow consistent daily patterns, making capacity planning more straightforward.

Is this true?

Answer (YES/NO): NO